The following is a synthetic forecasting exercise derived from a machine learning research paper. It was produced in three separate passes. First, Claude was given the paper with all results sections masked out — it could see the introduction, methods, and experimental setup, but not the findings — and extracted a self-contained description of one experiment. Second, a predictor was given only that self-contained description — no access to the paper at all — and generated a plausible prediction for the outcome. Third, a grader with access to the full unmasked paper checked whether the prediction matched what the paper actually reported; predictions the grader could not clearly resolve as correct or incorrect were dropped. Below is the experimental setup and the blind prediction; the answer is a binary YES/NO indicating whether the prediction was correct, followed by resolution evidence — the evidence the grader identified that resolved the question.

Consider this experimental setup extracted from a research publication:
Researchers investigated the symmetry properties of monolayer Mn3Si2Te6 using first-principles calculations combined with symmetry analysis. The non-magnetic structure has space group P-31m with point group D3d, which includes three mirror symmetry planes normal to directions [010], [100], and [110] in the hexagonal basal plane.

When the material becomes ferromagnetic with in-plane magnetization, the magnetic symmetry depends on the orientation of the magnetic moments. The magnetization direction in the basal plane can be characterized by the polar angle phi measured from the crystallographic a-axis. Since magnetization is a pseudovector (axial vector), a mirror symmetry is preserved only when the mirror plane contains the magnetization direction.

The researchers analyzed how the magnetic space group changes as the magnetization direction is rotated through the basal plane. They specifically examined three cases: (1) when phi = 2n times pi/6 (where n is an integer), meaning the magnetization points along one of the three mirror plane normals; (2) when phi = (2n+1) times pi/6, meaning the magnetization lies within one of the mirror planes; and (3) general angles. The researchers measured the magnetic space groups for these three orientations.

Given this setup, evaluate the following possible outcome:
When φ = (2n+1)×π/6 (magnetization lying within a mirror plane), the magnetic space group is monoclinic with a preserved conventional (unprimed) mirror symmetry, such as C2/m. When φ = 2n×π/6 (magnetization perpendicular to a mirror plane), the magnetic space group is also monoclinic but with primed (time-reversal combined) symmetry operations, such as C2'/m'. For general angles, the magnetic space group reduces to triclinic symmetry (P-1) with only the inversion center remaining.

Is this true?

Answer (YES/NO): YES